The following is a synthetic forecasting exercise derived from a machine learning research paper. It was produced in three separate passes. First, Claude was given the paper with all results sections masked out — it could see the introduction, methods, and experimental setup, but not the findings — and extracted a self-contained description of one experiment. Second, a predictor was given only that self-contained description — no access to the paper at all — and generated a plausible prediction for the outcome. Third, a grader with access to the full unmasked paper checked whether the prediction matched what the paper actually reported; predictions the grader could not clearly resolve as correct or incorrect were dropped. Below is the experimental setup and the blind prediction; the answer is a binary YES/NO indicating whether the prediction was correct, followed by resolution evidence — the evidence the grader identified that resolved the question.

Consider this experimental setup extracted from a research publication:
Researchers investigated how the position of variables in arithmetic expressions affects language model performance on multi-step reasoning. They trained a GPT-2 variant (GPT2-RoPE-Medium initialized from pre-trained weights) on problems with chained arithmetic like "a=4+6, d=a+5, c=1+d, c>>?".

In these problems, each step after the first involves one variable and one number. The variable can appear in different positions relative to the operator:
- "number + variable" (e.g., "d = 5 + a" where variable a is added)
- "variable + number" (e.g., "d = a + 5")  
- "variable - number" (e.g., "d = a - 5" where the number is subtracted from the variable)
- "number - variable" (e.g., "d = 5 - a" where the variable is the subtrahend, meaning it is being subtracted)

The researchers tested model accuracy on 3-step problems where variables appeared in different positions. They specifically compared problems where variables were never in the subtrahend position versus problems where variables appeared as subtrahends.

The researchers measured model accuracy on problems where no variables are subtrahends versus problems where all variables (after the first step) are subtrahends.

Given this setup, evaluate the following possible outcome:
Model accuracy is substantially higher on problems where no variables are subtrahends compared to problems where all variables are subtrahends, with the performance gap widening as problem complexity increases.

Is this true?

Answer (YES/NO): YES